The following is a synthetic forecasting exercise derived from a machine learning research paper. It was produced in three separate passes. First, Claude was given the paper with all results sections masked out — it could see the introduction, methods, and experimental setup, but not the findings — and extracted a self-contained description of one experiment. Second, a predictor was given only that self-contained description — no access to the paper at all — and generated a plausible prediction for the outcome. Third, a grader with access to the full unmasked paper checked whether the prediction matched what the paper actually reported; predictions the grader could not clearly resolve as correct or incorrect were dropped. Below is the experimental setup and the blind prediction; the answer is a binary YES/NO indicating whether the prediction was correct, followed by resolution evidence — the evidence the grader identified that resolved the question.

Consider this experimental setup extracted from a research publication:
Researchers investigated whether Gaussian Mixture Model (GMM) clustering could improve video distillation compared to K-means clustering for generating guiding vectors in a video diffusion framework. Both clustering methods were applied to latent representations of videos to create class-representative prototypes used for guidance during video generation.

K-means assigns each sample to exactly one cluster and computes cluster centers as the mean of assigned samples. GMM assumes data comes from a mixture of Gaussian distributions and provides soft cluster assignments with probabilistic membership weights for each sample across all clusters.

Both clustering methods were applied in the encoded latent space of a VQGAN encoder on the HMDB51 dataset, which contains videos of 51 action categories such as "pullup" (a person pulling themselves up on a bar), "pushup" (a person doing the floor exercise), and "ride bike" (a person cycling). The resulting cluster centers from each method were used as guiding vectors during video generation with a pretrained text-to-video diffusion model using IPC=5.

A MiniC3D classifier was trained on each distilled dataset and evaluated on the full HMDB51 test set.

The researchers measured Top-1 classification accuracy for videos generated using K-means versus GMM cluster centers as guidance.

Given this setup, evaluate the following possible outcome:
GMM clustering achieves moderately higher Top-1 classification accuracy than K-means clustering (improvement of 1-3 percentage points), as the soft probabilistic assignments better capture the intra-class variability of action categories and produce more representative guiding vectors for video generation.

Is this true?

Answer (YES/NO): NO